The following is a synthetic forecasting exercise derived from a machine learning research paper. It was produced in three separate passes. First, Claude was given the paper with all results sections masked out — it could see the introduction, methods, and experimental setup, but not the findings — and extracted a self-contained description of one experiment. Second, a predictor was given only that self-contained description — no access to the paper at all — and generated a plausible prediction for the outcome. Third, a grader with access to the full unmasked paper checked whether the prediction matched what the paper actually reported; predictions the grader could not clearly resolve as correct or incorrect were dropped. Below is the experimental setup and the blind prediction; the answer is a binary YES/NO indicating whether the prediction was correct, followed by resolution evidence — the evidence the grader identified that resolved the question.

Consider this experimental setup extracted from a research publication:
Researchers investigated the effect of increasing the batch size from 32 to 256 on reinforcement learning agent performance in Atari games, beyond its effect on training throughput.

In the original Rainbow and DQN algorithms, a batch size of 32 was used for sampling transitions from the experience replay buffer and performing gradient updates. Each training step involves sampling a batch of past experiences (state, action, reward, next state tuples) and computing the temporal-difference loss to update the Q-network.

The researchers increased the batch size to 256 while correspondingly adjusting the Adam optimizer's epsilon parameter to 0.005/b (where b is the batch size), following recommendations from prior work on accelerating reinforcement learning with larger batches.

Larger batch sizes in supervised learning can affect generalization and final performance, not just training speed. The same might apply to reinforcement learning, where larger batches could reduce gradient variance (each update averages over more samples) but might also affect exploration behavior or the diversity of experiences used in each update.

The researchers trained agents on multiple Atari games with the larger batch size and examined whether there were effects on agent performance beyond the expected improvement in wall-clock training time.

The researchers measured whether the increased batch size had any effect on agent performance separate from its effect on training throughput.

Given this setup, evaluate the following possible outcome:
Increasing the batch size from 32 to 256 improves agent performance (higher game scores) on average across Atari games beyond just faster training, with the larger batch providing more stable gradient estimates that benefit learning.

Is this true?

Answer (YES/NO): NO